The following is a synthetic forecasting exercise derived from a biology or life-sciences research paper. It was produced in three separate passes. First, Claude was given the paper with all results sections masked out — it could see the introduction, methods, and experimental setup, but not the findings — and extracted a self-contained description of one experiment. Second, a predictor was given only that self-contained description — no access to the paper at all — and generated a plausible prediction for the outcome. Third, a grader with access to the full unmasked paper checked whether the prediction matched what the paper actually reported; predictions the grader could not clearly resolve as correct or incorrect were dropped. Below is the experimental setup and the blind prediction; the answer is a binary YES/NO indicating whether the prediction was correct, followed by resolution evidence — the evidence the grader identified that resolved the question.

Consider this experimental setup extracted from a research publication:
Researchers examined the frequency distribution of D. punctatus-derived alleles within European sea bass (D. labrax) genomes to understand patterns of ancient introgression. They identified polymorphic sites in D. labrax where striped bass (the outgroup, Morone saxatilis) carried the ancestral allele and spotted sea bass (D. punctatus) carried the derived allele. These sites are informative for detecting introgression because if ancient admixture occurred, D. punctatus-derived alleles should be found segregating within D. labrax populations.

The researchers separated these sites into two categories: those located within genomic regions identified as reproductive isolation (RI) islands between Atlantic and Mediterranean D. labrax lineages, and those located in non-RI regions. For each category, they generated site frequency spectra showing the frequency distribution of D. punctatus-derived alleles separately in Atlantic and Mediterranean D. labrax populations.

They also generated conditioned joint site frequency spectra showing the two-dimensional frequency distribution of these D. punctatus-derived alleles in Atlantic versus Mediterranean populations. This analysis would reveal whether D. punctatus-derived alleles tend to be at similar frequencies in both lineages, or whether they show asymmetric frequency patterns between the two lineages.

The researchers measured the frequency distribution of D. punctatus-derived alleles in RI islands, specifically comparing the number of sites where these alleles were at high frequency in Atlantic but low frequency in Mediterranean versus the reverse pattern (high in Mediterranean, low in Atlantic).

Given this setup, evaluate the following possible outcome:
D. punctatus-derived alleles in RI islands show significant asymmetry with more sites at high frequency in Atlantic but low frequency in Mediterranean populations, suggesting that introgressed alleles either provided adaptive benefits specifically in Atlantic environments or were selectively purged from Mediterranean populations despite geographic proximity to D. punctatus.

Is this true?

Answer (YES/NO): YES